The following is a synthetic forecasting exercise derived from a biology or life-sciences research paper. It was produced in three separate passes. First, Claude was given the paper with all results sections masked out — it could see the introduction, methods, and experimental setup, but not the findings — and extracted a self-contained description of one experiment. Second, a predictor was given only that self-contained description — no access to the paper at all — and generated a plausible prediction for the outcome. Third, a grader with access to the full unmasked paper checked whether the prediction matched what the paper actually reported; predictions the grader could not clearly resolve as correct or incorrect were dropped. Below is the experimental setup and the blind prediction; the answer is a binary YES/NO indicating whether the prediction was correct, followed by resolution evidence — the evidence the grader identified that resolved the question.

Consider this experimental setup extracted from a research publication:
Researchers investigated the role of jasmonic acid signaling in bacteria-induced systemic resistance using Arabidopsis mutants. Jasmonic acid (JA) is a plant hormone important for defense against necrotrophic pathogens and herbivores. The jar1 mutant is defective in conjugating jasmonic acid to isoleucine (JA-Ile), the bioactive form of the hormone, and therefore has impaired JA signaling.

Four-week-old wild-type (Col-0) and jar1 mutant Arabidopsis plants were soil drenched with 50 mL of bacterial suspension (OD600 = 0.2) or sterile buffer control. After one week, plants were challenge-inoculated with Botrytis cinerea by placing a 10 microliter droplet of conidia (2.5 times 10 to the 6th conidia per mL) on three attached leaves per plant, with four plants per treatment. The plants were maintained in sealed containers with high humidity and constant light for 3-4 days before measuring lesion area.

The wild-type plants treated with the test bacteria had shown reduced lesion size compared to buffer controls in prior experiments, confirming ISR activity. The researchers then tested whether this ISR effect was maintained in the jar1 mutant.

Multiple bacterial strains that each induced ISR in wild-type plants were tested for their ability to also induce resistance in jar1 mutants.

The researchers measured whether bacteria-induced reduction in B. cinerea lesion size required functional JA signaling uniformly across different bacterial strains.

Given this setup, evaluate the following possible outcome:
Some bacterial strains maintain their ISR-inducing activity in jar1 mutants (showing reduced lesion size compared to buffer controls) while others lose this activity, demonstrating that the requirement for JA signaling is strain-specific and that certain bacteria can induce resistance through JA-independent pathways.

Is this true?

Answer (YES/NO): NO